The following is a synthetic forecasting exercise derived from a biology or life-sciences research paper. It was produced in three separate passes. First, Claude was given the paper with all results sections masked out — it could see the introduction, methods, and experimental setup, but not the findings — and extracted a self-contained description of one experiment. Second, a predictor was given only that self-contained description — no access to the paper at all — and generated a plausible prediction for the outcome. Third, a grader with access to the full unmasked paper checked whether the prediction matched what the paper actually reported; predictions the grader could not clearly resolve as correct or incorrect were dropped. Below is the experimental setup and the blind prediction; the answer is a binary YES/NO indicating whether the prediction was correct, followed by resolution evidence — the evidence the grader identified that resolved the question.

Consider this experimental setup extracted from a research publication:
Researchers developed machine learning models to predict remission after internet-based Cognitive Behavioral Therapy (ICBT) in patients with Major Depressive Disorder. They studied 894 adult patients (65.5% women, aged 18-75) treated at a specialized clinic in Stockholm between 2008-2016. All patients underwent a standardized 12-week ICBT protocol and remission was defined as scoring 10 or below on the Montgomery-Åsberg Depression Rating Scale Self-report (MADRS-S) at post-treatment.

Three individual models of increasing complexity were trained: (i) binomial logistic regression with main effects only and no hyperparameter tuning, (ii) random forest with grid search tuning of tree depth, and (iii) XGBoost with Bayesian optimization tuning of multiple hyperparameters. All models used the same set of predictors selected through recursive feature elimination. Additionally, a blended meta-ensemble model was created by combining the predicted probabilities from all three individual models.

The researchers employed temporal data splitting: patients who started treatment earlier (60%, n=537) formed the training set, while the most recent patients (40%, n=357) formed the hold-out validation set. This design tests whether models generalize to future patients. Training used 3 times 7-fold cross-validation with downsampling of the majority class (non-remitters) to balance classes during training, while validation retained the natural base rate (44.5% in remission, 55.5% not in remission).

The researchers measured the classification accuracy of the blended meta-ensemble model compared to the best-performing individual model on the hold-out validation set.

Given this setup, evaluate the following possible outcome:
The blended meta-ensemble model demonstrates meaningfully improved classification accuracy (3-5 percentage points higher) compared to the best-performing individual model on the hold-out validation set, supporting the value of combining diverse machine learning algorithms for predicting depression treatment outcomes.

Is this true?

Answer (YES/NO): NO